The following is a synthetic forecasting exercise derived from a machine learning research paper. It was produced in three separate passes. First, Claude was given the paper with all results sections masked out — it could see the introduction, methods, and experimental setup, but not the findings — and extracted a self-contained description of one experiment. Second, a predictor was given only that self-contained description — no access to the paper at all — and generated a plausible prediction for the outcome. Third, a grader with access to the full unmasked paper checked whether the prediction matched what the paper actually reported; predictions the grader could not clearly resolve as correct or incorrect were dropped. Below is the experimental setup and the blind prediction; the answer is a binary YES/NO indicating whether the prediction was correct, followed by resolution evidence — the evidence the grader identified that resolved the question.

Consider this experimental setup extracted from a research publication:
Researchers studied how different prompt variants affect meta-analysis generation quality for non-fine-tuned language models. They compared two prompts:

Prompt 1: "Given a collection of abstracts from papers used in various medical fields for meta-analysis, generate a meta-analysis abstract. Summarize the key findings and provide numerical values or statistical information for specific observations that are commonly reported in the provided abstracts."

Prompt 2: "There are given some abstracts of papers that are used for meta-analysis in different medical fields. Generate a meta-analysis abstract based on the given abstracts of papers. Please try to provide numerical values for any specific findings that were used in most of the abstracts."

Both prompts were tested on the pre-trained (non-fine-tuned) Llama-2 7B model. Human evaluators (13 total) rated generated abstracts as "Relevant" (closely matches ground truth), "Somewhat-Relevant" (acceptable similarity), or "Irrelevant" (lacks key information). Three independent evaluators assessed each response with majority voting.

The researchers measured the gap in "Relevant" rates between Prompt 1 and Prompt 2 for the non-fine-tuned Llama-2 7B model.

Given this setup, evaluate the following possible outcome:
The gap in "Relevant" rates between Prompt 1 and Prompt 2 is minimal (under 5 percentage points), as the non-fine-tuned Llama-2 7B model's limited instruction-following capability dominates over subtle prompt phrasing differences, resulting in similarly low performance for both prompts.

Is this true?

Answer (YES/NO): NO